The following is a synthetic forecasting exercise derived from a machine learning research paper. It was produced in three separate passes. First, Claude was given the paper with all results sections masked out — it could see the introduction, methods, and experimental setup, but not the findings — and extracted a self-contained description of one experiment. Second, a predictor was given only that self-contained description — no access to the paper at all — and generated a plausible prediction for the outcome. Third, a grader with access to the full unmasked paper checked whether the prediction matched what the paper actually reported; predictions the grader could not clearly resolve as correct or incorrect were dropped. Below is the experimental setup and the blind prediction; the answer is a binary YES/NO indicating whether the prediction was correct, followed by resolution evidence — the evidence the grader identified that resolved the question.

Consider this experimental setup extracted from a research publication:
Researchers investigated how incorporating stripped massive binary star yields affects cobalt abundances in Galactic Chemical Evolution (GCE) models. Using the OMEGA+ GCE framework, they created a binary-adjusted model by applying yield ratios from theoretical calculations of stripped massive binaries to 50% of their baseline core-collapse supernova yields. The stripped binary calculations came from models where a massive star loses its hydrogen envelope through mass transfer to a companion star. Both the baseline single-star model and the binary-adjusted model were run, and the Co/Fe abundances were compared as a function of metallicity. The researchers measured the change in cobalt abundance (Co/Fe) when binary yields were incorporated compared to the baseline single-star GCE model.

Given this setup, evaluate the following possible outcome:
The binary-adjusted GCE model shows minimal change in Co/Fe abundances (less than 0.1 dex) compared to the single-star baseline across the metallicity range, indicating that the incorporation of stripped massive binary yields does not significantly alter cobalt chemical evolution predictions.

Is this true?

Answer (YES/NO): NO